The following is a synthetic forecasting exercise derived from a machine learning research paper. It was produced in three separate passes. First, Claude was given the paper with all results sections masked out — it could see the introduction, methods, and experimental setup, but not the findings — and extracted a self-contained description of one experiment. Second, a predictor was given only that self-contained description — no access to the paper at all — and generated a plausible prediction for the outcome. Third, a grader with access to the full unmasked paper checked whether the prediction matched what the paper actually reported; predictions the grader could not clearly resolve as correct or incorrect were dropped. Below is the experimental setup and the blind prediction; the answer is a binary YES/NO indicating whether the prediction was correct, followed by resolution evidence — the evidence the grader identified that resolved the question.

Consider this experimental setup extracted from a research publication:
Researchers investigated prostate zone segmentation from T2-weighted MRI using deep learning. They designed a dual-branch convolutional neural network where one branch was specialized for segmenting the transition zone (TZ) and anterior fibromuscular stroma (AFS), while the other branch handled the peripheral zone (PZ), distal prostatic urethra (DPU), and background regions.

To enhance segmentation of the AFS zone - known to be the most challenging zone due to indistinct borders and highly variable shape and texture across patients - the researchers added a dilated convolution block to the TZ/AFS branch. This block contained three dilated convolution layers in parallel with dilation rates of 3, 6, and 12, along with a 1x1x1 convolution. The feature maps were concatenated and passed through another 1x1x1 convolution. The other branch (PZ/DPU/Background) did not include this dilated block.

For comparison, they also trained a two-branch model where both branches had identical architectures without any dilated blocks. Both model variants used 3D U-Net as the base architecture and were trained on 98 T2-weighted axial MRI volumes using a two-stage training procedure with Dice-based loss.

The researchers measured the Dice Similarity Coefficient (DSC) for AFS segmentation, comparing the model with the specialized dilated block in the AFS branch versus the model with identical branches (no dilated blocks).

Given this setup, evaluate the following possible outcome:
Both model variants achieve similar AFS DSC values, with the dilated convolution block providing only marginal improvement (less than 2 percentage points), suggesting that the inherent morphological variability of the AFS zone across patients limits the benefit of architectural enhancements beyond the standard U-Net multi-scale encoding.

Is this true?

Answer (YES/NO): NO